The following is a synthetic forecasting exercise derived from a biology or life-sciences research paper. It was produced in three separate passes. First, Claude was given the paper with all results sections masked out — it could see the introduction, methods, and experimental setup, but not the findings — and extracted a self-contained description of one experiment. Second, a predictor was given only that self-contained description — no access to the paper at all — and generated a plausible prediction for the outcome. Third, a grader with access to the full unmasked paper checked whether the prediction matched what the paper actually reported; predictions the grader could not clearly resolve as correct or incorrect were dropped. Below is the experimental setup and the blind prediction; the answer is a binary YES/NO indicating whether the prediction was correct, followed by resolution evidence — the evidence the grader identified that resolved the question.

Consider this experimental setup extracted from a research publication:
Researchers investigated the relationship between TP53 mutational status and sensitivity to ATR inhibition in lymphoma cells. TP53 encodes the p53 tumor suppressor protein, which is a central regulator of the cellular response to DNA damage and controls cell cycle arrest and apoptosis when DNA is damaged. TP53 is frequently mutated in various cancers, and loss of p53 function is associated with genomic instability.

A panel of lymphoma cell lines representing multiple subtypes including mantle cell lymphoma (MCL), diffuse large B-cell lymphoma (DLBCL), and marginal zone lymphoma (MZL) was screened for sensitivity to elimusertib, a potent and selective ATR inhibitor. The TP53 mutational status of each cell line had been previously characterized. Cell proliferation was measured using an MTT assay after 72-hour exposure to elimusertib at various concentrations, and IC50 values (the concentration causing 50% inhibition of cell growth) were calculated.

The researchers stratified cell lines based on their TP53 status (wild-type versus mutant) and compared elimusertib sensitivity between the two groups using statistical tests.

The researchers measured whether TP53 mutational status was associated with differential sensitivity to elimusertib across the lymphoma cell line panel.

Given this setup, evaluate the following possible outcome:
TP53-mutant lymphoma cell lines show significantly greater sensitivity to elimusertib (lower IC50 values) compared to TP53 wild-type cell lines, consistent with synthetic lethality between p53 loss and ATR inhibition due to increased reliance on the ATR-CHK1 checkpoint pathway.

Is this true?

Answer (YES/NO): NO